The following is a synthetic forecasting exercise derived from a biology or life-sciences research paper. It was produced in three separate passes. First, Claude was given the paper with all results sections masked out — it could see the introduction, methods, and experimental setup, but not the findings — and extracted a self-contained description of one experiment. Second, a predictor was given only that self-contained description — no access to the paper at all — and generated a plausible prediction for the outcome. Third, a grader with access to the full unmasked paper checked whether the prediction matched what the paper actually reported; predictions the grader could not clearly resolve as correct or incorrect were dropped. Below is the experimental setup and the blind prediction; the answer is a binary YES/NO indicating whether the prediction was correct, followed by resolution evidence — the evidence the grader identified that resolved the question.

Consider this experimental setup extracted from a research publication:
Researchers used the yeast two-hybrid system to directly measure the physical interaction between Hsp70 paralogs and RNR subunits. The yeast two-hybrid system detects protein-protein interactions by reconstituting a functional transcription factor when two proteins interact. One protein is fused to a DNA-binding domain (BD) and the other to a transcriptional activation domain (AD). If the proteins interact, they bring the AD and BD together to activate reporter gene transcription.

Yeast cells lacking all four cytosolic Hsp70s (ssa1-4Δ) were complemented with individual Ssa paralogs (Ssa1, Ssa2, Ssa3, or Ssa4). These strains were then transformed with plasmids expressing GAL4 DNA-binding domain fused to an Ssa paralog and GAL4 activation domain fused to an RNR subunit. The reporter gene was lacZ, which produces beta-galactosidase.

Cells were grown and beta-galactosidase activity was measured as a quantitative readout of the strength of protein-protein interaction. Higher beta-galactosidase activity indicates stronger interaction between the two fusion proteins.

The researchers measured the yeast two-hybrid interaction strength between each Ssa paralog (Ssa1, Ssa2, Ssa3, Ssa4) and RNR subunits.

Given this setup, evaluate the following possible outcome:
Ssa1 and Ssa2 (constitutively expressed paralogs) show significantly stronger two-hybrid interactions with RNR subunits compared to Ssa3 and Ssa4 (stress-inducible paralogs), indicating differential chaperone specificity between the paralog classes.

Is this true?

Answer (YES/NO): NO